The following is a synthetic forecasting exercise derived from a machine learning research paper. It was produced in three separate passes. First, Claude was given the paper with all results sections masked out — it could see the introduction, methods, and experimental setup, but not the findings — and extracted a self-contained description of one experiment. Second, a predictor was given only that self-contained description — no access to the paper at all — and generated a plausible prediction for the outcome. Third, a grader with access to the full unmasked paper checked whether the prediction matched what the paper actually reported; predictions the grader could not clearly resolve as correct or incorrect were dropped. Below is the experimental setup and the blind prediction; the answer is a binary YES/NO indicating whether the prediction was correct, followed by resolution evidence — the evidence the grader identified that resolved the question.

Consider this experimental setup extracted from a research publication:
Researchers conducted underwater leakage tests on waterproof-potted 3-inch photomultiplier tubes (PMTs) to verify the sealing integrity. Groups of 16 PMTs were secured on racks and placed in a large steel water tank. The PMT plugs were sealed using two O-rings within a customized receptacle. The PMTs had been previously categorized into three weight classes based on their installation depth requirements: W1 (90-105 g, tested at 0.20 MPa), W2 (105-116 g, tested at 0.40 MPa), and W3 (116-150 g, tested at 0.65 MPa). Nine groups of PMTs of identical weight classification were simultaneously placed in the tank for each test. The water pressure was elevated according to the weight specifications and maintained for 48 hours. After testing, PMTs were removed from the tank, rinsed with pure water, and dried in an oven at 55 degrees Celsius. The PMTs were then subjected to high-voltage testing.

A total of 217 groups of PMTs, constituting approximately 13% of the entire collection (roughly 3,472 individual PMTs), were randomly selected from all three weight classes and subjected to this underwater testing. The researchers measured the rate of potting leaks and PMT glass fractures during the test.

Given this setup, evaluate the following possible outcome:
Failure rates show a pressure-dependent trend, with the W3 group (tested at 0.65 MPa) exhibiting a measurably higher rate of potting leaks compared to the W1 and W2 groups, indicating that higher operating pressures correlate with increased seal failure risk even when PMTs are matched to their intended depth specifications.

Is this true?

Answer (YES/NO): NO